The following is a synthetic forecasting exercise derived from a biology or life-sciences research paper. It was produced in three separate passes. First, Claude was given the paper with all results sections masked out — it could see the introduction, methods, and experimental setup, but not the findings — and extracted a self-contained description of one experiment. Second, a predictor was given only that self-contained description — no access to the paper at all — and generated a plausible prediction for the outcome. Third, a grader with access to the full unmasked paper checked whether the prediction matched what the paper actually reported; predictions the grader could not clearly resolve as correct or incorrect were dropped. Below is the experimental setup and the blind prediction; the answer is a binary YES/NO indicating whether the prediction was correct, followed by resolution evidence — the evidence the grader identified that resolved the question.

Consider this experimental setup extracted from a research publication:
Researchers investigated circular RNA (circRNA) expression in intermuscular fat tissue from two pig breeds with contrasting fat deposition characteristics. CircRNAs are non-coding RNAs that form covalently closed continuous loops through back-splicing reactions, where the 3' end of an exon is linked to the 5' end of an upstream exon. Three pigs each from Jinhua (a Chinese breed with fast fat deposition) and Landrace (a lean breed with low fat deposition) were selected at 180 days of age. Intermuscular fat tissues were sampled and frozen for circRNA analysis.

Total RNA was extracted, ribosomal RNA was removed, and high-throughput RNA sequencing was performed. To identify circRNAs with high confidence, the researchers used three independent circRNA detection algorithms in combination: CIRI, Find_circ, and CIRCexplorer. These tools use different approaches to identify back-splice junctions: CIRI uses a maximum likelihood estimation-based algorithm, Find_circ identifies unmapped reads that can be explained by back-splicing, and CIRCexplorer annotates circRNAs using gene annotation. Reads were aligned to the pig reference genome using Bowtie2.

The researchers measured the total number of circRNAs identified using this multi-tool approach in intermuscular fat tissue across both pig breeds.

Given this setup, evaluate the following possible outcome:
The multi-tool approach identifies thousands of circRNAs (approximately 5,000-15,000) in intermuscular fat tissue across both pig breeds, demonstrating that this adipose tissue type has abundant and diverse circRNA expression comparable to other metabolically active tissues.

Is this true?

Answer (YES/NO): YES